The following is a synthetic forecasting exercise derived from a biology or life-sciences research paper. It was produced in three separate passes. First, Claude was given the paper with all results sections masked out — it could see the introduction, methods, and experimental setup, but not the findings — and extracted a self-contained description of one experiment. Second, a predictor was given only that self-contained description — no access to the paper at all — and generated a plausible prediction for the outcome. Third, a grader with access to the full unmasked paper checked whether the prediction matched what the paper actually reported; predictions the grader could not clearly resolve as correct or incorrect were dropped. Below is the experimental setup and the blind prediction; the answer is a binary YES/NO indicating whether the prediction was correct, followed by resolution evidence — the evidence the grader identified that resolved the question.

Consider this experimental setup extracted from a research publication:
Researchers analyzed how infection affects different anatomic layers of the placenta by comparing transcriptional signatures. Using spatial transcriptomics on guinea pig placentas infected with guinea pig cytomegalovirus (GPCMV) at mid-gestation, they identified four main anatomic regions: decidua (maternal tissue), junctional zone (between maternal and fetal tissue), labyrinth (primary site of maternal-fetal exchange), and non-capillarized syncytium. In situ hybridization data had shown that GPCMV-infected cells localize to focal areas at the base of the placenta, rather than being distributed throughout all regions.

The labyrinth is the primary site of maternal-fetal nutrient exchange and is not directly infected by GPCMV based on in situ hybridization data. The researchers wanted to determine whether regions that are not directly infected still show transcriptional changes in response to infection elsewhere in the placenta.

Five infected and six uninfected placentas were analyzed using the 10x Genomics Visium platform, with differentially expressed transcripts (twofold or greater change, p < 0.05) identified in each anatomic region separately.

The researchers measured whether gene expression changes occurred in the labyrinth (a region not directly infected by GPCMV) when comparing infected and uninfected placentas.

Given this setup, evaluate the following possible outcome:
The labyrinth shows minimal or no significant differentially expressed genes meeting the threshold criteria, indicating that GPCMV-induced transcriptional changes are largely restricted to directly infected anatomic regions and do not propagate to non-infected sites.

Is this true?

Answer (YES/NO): NO